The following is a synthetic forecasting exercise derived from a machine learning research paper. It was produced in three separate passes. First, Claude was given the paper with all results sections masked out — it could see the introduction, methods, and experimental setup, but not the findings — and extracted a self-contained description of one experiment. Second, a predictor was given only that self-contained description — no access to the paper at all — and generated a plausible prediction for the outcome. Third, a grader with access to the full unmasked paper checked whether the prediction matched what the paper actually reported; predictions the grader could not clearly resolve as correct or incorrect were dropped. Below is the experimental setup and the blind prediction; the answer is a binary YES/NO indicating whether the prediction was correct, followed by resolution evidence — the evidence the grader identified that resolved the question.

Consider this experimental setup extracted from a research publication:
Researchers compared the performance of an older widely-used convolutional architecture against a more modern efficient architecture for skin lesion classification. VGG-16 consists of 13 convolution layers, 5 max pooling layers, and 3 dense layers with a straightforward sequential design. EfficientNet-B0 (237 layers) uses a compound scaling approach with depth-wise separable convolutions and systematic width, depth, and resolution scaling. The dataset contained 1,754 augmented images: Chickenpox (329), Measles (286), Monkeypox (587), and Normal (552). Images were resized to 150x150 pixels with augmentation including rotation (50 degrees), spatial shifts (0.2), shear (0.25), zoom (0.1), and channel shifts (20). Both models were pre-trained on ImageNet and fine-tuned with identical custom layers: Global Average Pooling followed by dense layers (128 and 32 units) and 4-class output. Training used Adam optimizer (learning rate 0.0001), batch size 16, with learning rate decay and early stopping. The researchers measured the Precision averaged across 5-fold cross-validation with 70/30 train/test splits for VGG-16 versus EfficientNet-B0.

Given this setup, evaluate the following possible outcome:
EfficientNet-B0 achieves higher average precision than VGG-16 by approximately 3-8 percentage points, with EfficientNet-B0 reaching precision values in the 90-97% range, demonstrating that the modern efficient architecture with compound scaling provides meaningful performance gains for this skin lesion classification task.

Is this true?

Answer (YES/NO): NO